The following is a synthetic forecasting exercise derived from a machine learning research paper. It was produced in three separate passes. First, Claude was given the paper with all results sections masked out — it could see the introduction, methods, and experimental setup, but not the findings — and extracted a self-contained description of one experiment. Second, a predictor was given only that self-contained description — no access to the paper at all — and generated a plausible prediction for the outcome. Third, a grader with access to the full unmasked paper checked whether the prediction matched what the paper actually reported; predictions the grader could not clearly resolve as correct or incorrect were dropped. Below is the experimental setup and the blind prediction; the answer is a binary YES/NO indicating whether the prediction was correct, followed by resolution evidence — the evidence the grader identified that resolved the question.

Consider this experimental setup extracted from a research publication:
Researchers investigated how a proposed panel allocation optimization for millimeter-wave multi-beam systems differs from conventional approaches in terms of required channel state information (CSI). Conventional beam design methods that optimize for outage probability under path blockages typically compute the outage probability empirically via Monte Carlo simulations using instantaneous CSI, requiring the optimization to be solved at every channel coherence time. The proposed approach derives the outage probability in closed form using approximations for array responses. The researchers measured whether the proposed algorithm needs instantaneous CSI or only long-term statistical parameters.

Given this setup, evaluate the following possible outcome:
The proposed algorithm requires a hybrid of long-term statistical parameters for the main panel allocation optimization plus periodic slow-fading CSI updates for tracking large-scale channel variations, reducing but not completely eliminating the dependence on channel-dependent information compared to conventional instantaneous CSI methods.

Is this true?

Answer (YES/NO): NO